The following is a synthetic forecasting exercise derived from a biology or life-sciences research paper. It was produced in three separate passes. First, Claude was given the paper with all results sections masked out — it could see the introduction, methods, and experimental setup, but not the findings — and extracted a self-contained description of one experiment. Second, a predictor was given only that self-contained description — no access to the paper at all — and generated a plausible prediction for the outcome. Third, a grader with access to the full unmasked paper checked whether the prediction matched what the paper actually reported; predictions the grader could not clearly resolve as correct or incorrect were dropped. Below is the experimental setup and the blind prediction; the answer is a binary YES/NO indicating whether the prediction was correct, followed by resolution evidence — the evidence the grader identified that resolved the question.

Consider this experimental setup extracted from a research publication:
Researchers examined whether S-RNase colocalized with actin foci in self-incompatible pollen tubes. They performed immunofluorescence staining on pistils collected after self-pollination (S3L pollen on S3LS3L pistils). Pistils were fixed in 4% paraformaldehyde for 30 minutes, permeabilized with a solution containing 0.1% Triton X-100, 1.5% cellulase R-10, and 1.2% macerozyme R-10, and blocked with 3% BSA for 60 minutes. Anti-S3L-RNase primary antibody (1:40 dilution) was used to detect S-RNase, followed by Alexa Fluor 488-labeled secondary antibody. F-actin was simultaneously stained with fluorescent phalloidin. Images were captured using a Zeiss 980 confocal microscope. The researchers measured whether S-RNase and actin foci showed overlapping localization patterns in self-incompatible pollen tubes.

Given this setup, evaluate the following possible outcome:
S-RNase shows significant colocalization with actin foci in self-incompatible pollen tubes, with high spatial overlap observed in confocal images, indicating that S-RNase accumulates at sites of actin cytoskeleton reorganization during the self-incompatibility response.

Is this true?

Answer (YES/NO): NO